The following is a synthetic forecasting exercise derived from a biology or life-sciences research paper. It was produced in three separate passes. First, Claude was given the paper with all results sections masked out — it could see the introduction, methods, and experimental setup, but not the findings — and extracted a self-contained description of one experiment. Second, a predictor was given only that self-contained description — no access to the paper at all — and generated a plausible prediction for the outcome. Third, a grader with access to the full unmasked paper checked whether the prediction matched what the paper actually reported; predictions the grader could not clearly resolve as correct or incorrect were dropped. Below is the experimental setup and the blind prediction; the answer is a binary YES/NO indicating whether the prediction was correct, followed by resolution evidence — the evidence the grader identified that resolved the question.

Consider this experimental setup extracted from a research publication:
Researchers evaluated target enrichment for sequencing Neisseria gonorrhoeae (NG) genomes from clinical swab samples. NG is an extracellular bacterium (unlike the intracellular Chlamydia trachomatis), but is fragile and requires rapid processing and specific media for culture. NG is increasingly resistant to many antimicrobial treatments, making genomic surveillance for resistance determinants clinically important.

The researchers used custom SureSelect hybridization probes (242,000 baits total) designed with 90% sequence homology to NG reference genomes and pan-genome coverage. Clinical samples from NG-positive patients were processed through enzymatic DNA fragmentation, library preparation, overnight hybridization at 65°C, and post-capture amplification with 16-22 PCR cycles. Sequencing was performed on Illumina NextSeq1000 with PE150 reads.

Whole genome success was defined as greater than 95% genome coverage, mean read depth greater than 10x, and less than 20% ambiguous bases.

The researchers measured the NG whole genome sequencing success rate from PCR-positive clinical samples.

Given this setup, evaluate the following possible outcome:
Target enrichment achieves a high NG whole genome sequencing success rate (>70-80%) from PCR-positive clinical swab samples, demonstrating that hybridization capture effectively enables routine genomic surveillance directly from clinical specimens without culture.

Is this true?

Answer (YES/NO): NO